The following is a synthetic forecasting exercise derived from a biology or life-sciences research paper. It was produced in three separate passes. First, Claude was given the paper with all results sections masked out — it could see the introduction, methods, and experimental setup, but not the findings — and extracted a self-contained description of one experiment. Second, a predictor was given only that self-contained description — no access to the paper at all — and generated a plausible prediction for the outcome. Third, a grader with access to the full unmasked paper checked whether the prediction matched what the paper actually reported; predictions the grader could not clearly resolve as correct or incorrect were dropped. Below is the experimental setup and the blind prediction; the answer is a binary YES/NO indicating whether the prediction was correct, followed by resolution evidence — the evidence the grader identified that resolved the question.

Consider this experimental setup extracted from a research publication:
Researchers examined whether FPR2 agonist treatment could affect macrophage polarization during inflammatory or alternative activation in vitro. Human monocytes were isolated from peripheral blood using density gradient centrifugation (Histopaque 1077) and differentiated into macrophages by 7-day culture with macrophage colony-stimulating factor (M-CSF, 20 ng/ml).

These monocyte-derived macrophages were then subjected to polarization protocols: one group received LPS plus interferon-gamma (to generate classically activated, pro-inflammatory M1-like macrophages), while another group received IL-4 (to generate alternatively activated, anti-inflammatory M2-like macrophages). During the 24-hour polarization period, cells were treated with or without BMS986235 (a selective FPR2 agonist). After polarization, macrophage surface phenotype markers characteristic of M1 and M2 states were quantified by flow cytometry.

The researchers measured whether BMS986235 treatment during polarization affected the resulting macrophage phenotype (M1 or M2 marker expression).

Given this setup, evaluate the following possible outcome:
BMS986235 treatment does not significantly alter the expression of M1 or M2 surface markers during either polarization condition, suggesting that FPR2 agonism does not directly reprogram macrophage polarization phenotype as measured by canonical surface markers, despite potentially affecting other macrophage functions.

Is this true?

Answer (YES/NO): YES